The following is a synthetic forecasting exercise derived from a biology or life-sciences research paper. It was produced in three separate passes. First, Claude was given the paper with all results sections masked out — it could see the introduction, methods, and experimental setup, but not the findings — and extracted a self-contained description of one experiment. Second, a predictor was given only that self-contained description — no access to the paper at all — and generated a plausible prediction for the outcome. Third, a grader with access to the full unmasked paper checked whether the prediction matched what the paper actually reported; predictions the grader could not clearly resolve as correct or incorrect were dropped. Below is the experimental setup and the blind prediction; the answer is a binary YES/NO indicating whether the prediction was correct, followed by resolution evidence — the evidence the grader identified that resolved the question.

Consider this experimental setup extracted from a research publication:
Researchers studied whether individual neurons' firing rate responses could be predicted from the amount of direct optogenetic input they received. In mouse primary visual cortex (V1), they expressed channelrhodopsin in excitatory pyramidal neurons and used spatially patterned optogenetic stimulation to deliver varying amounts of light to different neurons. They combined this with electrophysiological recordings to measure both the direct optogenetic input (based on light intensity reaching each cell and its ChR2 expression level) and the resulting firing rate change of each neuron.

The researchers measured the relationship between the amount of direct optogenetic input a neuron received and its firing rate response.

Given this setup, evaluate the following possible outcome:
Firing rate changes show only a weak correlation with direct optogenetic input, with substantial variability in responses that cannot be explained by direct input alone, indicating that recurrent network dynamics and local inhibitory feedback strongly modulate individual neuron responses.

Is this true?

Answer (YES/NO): YES